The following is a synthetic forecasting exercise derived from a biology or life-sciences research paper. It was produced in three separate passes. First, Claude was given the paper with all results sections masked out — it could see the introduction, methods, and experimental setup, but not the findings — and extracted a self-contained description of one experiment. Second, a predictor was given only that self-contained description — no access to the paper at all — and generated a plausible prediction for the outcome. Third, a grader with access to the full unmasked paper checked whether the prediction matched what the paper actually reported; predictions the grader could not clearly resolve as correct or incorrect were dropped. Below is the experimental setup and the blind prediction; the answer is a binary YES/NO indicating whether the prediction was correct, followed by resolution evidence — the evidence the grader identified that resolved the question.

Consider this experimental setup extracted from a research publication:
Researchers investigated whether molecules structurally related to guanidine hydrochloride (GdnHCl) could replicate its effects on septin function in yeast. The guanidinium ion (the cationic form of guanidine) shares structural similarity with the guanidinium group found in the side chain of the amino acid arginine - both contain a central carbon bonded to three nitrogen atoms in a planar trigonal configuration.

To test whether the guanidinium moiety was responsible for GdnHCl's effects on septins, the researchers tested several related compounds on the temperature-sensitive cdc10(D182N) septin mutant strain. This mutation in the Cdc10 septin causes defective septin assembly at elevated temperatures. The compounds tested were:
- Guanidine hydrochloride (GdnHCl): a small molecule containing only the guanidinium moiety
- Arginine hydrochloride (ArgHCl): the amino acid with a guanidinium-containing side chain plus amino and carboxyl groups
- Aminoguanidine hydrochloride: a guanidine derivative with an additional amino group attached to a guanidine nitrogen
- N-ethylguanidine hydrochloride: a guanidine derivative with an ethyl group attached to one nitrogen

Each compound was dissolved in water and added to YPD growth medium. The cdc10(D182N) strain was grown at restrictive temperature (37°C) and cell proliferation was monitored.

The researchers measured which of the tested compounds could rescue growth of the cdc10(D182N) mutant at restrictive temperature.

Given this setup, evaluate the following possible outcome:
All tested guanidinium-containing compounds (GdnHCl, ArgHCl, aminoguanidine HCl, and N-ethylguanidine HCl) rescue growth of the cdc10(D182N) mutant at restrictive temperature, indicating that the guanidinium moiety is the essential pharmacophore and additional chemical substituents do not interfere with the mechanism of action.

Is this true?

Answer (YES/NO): NO